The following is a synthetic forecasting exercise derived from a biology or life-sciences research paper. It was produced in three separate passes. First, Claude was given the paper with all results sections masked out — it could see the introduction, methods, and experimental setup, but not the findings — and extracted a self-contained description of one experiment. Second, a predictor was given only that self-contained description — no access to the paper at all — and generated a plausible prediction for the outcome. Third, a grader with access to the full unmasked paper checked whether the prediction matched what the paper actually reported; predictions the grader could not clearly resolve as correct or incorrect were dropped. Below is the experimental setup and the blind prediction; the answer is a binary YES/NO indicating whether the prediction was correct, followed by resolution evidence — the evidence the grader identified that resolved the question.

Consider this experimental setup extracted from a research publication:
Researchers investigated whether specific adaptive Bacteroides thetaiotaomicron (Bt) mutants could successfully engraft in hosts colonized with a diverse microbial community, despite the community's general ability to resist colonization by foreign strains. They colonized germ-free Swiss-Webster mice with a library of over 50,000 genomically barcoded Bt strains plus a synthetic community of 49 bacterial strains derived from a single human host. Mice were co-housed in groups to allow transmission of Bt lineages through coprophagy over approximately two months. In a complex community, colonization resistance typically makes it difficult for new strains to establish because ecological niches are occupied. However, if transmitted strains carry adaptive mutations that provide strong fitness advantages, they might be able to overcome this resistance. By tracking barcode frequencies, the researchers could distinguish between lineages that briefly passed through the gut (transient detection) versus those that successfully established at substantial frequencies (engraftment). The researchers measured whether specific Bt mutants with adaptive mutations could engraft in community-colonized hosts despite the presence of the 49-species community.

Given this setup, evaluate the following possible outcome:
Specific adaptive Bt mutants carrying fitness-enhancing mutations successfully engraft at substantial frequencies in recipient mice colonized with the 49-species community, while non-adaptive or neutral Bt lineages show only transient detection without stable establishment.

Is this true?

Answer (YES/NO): YES